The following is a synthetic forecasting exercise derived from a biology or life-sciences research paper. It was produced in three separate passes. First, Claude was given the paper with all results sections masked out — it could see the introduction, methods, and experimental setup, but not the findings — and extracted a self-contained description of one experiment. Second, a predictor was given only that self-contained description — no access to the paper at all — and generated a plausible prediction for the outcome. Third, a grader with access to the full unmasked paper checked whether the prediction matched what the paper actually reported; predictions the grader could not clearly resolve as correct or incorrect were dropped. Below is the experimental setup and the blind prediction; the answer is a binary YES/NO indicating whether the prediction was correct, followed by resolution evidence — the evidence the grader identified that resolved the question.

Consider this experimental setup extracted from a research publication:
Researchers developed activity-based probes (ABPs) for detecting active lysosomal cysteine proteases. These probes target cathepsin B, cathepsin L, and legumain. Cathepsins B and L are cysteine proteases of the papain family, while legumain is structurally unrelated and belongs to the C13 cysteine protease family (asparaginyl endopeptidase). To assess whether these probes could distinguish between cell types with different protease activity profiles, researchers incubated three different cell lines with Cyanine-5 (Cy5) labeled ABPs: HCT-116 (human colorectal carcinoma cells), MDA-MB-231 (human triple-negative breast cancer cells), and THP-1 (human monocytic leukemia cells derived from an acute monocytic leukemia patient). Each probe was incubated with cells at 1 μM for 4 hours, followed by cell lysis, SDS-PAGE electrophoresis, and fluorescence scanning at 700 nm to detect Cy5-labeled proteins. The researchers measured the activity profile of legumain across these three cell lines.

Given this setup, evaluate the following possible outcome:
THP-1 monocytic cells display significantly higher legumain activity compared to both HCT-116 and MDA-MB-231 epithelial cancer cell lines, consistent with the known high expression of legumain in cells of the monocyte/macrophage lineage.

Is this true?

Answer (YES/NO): NO